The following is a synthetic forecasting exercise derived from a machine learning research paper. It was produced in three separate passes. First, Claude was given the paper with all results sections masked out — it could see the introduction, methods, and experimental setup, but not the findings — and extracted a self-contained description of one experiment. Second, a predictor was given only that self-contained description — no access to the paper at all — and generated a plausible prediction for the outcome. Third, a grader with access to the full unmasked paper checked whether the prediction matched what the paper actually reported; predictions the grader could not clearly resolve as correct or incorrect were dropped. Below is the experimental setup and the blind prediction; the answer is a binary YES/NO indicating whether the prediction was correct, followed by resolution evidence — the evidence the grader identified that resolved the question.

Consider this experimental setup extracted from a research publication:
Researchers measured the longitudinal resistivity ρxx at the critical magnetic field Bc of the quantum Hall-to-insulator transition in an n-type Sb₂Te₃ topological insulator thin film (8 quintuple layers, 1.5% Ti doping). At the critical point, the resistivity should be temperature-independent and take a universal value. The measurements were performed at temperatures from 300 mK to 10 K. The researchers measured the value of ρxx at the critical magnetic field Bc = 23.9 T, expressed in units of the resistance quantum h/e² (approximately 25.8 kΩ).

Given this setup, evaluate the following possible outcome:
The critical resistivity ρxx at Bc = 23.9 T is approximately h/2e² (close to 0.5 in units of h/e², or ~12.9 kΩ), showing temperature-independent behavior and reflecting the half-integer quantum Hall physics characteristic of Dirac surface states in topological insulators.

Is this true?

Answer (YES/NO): NO